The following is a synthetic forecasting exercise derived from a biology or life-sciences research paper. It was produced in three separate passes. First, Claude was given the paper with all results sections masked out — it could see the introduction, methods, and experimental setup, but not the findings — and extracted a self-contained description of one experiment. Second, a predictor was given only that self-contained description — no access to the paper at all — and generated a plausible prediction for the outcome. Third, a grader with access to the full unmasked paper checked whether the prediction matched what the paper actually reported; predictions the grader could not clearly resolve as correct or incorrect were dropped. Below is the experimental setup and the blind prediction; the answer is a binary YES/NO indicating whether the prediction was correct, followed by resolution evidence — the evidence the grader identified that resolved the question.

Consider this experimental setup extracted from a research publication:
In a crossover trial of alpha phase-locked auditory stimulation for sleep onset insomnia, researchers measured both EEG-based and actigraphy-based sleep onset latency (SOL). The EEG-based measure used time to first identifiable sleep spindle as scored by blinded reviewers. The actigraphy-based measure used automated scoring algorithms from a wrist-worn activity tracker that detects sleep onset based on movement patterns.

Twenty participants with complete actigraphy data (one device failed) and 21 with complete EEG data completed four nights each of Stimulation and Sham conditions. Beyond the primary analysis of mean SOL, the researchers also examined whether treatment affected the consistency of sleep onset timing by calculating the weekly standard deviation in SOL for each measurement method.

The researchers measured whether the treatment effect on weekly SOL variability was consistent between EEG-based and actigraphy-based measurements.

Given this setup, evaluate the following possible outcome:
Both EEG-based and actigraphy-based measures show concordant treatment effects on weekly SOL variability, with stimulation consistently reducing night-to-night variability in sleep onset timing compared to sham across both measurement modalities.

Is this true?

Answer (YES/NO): YES